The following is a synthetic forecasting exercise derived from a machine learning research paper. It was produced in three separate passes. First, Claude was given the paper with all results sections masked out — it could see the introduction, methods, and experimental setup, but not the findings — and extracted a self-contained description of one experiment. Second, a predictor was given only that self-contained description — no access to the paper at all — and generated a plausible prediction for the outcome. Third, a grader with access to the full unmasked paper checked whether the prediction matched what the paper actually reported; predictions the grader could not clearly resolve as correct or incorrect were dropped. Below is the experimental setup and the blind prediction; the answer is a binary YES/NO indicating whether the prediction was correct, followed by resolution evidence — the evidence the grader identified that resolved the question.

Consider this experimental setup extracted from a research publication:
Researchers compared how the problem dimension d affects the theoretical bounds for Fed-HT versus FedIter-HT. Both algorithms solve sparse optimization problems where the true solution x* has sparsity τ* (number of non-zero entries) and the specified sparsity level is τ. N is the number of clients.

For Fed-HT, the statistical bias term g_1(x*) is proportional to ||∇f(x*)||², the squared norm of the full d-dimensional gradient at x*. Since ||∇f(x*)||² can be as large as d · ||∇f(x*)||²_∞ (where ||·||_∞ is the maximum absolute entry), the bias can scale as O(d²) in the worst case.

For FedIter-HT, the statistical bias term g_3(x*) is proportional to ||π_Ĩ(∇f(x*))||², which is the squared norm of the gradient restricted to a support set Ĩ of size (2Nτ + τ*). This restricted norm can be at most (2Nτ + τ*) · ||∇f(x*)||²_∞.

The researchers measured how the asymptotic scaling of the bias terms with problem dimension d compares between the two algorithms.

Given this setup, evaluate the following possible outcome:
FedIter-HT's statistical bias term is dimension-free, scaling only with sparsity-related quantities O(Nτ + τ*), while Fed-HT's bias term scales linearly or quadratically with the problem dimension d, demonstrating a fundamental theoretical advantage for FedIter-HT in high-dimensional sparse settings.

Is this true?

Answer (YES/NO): NO